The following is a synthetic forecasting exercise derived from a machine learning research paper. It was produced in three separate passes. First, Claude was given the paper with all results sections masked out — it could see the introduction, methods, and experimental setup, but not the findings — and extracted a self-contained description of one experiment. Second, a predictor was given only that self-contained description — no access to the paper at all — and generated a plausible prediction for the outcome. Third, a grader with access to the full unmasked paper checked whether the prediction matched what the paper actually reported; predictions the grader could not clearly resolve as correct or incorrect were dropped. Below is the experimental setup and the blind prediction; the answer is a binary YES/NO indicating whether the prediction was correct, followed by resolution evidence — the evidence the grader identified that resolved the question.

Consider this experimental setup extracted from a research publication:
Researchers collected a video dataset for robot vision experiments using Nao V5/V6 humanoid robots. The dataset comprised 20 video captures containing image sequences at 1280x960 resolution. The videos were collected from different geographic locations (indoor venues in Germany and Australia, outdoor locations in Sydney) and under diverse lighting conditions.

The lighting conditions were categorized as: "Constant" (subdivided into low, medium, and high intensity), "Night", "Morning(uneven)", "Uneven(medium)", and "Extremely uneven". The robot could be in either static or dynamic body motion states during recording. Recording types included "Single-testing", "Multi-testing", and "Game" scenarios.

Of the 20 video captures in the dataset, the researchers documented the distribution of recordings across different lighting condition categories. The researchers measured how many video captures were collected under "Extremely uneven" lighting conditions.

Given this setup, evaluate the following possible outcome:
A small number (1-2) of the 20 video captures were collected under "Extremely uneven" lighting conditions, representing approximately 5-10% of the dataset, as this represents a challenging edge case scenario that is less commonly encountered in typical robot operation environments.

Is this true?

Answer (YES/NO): NO